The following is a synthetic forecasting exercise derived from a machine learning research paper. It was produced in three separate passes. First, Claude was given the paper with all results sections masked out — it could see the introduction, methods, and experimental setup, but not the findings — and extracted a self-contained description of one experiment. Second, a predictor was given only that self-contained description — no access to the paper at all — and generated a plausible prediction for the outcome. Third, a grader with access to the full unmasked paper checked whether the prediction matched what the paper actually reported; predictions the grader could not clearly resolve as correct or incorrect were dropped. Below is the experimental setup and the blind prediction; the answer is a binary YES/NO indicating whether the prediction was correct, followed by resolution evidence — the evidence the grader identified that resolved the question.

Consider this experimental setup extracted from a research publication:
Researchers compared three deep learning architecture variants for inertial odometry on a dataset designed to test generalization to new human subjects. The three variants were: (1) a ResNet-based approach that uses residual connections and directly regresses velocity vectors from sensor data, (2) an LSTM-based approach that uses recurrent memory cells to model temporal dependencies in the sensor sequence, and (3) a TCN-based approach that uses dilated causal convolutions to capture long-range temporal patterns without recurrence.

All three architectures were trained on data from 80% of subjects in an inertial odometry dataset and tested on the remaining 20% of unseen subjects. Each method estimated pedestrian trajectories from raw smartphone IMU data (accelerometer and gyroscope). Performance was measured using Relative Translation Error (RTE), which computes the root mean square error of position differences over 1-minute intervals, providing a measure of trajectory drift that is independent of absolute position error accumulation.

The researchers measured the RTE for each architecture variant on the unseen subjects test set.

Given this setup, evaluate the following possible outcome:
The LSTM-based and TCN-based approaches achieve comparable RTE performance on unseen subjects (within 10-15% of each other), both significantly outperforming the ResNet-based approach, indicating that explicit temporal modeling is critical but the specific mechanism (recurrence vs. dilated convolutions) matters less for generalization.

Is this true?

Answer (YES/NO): NO